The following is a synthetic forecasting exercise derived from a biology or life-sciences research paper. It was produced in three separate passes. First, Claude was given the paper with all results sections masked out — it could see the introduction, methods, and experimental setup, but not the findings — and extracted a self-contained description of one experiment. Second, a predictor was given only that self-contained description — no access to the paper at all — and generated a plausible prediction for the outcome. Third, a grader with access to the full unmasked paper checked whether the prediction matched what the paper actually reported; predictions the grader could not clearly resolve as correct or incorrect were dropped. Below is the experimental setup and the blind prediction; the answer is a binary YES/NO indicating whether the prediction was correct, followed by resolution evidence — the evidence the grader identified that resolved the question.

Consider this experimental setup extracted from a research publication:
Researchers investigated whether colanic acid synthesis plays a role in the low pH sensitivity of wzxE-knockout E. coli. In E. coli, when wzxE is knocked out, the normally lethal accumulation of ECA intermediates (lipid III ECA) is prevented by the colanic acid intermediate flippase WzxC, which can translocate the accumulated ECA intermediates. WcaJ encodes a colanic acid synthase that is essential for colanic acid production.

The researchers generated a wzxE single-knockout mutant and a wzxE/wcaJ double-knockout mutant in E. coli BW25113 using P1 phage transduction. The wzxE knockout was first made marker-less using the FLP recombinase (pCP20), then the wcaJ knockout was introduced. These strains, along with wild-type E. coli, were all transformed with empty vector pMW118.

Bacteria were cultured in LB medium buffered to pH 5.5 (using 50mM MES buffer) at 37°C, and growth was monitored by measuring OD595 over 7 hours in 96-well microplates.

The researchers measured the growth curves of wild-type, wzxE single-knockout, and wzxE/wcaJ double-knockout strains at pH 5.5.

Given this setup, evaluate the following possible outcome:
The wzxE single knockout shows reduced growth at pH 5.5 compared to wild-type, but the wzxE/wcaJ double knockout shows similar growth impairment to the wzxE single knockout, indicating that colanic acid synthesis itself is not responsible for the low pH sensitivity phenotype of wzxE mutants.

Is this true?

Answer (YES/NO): NO